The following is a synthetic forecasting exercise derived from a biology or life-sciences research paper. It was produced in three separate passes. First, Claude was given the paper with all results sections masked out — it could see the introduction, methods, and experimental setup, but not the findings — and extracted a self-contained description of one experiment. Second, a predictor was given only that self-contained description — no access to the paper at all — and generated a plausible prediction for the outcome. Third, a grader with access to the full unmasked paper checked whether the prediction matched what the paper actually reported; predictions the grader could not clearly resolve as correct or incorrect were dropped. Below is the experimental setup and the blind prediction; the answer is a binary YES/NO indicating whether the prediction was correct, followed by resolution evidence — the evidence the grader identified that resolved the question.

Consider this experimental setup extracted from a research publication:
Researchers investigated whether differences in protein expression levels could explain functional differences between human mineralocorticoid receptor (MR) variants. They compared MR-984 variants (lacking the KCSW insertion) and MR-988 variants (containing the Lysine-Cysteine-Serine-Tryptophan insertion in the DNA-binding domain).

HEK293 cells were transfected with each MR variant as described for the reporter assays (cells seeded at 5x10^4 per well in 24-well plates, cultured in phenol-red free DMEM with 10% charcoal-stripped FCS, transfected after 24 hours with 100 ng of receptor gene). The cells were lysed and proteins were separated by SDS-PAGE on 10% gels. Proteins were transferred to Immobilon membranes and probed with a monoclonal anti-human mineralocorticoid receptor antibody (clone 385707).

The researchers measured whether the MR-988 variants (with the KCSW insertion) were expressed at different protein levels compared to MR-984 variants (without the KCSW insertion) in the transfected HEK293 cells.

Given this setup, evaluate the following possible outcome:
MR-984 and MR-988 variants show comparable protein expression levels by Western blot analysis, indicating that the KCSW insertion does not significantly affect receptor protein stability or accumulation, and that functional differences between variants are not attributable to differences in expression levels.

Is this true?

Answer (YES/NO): YES